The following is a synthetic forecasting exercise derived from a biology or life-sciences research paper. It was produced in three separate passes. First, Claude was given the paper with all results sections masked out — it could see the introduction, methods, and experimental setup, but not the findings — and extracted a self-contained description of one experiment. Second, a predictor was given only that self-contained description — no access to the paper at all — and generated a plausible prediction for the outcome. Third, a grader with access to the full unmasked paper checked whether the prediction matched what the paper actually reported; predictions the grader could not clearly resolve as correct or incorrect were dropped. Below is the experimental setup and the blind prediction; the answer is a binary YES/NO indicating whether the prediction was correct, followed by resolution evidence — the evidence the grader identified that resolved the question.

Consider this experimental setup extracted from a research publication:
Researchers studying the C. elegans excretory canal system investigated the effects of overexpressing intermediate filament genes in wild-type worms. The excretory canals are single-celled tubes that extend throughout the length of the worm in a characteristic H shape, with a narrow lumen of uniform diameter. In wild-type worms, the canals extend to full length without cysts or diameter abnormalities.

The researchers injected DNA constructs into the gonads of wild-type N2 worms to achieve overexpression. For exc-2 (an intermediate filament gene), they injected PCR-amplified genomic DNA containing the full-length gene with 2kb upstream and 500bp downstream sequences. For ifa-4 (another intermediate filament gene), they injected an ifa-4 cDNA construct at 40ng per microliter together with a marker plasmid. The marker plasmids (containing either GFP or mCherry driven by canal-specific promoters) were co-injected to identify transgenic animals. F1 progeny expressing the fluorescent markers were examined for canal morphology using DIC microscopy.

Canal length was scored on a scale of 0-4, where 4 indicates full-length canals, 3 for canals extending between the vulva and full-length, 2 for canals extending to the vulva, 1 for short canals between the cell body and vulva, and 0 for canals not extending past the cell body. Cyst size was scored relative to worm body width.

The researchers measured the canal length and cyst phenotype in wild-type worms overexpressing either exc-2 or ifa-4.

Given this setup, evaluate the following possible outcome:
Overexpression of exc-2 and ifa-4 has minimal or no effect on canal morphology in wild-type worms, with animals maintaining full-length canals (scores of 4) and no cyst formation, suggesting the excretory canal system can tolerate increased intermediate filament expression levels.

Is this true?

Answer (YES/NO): NO